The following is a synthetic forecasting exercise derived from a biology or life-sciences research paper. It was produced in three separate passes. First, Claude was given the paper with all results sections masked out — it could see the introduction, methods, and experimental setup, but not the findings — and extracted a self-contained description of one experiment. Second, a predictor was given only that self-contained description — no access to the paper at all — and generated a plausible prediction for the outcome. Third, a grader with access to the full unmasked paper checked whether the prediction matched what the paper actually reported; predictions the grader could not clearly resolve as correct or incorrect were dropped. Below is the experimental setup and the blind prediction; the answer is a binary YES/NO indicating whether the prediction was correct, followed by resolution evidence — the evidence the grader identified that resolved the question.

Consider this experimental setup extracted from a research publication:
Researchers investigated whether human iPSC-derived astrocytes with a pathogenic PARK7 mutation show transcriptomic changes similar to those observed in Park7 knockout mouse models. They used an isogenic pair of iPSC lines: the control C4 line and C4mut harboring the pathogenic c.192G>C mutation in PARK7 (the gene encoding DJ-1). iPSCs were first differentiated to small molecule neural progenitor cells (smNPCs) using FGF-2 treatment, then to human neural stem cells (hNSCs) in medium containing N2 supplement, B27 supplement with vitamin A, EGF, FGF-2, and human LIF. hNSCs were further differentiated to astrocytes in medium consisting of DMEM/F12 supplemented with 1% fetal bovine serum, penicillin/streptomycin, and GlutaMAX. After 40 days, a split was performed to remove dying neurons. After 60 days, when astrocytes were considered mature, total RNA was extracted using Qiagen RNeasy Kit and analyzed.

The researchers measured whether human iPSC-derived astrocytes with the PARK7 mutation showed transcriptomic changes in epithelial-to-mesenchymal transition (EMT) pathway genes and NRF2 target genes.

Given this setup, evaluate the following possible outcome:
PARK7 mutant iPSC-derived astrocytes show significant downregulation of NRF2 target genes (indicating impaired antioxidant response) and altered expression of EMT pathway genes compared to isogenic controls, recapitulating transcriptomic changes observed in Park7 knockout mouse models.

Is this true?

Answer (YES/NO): YES